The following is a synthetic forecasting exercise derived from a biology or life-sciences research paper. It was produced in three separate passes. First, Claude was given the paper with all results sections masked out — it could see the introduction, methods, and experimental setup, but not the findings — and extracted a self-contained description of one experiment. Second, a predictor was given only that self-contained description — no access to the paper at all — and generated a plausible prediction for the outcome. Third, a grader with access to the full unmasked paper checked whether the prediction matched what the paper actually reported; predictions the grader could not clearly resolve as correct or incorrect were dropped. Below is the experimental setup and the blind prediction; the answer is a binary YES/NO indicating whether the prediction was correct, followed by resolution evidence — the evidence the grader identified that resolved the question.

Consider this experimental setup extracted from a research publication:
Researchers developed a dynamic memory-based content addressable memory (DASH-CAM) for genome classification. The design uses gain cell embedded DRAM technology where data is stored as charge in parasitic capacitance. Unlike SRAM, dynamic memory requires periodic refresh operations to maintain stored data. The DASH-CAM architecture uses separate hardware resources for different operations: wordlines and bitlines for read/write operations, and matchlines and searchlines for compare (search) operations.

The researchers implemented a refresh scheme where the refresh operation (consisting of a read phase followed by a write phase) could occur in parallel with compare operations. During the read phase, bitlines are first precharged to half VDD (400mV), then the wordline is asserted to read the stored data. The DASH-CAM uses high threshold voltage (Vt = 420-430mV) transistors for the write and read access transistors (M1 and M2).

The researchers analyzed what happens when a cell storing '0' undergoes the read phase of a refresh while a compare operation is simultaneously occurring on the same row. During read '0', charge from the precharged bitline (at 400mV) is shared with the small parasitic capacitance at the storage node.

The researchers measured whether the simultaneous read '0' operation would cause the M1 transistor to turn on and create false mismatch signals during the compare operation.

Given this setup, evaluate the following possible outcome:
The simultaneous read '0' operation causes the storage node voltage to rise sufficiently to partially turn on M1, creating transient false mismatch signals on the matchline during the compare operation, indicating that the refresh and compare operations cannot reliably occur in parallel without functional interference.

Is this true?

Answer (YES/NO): NO